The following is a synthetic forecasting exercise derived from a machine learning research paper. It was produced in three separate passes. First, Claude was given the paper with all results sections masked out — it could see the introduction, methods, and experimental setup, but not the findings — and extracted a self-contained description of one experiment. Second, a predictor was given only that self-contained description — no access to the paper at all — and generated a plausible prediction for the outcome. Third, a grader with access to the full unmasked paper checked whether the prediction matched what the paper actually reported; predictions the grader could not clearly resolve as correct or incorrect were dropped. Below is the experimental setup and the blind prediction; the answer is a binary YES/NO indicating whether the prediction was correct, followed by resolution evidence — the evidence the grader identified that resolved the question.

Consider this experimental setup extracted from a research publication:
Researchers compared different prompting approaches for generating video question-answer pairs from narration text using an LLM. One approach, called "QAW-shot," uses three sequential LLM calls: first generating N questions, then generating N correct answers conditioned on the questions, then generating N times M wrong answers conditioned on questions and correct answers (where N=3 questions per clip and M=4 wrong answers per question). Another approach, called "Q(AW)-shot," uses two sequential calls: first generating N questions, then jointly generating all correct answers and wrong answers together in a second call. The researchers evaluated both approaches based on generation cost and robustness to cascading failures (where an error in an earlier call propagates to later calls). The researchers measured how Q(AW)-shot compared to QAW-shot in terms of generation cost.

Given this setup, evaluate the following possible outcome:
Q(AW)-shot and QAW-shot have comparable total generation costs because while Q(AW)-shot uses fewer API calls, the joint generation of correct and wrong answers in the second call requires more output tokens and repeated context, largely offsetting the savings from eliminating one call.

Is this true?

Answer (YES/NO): NO